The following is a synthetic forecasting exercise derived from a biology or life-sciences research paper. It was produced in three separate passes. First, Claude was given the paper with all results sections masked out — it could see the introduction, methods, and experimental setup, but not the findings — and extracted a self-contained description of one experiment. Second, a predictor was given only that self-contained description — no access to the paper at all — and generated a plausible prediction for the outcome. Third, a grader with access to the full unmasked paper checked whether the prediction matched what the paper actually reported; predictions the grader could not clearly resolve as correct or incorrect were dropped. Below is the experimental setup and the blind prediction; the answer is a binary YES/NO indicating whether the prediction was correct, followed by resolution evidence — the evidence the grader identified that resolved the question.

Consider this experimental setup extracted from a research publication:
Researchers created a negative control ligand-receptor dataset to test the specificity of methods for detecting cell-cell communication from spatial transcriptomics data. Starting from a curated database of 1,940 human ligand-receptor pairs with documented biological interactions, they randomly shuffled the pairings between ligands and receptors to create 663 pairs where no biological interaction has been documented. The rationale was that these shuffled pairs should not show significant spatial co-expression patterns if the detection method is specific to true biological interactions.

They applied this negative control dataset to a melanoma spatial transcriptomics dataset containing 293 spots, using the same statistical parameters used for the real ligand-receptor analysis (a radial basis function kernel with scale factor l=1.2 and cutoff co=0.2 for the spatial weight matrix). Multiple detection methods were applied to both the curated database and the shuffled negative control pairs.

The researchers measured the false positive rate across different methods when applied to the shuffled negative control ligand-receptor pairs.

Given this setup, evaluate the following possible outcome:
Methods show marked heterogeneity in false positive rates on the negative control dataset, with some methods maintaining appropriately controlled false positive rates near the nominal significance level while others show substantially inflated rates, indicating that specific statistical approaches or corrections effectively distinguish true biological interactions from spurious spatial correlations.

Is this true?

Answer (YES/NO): YES